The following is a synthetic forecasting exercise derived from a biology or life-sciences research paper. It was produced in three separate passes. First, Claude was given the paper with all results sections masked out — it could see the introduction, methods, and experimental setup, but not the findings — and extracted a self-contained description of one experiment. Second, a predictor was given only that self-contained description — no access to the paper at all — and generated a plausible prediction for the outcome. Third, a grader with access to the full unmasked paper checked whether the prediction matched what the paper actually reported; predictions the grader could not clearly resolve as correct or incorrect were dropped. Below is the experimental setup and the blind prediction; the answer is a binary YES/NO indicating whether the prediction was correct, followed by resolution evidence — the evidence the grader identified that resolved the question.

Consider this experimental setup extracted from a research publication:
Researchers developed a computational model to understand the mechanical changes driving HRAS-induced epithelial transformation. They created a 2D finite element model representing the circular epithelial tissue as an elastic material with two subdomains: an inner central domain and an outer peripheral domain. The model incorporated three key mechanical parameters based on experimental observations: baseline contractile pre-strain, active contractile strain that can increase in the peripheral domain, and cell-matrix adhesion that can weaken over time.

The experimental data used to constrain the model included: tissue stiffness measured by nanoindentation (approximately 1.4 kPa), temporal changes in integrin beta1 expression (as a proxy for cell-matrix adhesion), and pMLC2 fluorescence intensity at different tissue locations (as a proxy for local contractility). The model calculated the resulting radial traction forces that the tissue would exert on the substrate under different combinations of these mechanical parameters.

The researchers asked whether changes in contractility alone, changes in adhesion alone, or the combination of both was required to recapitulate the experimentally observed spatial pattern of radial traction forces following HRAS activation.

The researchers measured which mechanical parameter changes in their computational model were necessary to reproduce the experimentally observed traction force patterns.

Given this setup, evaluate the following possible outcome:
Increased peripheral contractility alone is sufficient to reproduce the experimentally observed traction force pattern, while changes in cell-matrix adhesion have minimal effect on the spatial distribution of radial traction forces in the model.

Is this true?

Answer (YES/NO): NO